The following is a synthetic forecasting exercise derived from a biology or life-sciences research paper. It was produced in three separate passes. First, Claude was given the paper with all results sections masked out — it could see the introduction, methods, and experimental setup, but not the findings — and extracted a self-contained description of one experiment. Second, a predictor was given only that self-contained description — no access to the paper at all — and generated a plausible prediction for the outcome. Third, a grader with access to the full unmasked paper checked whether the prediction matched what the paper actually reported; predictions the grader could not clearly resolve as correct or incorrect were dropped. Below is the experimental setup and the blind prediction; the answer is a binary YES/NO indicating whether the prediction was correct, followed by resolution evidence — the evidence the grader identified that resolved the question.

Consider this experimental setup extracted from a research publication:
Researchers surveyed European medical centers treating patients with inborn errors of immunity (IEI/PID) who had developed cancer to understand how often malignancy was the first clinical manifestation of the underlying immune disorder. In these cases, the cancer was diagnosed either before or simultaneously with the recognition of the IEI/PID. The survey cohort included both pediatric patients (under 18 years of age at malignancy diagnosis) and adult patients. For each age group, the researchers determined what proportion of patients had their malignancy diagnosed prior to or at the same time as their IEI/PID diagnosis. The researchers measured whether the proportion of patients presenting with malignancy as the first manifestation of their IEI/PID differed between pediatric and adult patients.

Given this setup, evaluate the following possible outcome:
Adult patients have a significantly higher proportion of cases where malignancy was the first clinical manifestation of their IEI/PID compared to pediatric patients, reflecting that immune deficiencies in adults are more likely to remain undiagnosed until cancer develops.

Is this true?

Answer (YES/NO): NO